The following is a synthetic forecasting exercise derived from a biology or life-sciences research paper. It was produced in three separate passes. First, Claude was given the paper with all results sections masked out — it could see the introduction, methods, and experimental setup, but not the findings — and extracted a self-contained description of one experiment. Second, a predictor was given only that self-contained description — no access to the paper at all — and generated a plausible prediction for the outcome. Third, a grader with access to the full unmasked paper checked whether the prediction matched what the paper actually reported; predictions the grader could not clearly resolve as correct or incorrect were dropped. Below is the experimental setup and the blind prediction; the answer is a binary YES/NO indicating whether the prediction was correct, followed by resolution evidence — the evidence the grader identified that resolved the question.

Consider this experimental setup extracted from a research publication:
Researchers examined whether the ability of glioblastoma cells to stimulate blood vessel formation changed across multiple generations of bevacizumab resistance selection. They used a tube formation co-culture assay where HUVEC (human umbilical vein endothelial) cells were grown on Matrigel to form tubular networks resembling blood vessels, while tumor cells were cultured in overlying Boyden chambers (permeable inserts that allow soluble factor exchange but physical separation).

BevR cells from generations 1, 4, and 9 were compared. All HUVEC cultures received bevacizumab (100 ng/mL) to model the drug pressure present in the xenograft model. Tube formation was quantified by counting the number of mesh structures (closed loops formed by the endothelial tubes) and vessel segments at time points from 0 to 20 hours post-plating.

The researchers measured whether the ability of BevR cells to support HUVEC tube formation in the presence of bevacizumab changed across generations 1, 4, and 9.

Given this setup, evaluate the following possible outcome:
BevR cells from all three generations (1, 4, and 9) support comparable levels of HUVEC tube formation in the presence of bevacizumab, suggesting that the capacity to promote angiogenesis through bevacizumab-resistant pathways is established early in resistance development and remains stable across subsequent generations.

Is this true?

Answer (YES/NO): NO